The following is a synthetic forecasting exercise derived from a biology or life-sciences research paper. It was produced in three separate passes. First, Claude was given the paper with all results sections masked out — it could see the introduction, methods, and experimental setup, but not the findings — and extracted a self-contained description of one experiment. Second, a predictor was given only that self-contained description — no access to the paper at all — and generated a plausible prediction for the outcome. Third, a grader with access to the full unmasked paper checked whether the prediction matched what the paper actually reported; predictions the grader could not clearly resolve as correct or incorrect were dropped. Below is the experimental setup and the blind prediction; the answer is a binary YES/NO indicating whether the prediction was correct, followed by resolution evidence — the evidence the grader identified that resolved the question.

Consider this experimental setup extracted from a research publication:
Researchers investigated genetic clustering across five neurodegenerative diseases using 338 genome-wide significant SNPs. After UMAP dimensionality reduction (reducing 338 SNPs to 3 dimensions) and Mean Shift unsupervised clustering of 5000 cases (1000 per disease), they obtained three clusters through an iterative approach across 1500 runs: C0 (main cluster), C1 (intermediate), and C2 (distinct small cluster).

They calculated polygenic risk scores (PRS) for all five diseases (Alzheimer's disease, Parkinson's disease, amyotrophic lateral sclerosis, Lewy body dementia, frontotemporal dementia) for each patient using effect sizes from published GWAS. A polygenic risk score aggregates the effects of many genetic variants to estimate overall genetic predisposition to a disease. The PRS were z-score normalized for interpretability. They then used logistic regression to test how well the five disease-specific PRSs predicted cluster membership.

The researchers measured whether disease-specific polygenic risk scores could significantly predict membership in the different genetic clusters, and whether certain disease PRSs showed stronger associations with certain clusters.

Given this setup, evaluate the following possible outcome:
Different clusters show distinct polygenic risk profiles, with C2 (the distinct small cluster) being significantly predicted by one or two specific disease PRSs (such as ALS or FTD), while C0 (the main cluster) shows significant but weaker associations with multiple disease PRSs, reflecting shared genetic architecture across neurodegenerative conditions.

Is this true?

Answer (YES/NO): NO